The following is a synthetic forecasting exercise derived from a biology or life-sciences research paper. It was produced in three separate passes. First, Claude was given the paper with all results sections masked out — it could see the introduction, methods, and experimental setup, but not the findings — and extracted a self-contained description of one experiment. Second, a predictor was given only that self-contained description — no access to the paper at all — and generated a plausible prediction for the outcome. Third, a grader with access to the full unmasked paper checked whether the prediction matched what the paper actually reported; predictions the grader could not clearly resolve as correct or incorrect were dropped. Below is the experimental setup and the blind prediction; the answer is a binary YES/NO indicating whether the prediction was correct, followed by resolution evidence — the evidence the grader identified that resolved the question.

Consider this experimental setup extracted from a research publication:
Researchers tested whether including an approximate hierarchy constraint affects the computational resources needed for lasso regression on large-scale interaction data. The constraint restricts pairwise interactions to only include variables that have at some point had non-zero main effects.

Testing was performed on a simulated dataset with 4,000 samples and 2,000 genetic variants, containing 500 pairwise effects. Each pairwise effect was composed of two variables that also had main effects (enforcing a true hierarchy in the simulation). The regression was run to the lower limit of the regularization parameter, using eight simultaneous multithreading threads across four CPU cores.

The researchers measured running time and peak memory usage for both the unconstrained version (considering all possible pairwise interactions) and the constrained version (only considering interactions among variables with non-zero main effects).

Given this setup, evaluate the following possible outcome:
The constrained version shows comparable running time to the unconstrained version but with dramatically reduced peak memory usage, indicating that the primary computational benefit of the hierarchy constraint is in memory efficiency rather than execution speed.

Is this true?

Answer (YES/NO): NO